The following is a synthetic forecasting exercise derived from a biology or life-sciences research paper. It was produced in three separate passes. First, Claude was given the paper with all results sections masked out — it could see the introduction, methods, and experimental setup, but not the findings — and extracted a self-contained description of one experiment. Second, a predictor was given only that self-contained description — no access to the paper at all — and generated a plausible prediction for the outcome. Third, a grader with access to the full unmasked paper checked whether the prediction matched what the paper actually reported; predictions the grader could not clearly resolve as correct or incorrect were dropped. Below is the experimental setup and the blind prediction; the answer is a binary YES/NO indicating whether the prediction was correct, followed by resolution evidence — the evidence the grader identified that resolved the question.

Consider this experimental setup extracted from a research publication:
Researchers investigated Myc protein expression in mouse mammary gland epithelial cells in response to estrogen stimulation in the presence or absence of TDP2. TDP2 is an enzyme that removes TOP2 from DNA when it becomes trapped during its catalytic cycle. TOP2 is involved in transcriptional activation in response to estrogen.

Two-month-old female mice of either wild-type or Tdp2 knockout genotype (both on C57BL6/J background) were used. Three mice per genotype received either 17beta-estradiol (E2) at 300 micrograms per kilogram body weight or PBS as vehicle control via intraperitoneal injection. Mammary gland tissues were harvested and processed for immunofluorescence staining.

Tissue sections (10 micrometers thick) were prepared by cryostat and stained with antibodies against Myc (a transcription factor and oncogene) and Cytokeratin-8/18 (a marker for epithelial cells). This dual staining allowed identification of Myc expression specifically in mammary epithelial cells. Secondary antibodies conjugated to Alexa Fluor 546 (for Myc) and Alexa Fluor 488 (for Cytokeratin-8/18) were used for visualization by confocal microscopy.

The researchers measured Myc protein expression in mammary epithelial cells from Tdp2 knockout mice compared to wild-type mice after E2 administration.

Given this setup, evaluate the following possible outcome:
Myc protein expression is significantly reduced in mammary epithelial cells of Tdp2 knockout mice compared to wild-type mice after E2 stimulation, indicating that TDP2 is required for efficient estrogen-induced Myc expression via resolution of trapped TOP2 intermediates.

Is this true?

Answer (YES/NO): NO